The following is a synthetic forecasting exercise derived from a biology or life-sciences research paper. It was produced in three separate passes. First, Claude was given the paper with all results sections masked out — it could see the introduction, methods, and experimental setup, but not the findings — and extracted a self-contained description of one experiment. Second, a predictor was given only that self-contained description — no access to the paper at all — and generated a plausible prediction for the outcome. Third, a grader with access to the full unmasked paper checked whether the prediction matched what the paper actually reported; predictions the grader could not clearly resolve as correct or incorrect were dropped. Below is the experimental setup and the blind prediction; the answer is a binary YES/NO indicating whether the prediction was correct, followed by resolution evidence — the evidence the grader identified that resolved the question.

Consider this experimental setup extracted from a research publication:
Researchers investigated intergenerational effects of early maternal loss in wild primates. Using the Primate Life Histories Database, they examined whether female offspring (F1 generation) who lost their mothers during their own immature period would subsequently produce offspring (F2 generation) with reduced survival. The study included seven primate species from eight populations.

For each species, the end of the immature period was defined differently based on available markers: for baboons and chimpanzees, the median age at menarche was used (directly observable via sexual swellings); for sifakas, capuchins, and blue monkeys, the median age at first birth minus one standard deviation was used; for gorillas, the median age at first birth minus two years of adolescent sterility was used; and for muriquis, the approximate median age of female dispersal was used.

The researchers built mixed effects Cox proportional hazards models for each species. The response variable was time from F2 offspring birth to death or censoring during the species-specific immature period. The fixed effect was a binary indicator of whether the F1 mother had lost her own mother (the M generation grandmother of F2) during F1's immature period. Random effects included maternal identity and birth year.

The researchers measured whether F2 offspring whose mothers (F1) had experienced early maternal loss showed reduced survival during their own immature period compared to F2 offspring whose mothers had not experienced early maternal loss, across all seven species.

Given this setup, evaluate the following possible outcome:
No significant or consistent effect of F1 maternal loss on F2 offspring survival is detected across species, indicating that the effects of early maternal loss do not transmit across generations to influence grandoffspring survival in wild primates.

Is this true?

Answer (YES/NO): NO